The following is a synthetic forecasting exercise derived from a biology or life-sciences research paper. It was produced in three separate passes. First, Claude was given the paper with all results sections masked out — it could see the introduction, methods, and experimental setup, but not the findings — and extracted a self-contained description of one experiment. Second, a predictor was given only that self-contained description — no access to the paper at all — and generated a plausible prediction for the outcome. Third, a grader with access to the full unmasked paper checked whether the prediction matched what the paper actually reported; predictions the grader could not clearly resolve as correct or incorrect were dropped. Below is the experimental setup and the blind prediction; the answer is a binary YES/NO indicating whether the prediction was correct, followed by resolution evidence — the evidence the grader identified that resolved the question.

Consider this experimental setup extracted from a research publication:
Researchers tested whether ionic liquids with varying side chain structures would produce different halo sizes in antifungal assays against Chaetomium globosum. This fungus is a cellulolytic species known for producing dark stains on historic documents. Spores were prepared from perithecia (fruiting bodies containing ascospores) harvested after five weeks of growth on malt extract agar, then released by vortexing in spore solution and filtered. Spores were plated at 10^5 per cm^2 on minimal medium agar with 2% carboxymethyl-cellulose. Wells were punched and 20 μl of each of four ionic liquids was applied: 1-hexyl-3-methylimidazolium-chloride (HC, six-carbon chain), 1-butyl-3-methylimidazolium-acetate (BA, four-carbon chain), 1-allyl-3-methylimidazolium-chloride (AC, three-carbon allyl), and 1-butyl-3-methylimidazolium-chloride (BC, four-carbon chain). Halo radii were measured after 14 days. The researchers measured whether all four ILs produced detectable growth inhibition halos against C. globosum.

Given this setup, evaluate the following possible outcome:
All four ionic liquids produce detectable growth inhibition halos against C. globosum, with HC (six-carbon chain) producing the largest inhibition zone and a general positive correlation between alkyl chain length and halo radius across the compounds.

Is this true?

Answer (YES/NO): NO